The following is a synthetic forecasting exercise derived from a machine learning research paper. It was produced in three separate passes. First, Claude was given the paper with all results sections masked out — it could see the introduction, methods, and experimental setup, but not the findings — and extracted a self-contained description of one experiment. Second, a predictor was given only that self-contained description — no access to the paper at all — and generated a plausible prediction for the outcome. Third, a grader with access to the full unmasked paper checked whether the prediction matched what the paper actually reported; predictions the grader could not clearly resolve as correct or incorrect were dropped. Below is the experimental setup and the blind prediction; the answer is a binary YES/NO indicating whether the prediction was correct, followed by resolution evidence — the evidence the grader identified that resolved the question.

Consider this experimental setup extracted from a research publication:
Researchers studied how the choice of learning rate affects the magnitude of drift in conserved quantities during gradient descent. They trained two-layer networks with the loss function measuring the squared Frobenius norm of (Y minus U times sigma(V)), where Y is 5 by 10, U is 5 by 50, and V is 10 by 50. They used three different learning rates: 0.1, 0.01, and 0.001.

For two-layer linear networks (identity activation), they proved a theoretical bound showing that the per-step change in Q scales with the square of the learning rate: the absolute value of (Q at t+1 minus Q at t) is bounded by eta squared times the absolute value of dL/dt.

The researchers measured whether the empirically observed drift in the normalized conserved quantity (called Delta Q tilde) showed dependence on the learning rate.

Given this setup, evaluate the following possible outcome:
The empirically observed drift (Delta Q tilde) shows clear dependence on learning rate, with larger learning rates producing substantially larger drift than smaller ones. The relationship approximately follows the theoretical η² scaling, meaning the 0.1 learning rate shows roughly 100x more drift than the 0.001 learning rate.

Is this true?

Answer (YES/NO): NO